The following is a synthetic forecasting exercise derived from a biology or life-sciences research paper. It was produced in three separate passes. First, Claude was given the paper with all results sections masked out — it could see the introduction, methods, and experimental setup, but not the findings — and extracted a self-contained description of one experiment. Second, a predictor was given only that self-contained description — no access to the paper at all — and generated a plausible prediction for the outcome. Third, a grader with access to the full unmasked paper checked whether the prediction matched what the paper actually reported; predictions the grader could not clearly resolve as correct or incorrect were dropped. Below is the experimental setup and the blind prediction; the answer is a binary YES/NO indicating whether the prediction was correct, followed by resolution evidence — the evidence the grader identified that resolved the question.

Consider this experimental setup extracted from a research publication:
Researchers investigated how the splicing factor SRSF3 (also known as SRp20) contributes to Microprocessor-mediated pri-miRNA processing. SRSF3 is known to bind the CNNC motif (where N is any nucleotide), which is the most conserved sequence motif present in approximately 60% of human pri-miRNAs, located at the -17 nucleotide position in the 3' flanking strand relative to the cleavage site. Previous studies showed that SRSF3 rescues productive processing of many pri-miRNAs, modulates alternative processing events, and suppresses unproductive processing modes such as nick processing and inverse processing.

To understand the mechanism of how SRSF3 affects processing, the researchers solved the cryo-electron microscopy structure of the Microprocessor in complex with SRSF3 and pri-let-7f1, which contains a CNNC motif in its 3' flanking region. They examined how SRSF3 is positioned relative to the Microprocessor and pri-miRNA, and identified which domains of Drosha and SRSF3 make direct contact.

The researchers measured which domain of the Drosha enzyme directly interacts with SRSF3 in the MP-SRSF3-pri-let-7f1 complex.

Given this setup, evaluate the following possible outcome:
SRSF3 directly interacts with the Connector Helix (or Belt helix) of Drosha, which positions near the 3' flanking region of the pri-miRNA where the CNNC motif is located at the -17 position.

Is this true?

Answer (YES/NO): NO